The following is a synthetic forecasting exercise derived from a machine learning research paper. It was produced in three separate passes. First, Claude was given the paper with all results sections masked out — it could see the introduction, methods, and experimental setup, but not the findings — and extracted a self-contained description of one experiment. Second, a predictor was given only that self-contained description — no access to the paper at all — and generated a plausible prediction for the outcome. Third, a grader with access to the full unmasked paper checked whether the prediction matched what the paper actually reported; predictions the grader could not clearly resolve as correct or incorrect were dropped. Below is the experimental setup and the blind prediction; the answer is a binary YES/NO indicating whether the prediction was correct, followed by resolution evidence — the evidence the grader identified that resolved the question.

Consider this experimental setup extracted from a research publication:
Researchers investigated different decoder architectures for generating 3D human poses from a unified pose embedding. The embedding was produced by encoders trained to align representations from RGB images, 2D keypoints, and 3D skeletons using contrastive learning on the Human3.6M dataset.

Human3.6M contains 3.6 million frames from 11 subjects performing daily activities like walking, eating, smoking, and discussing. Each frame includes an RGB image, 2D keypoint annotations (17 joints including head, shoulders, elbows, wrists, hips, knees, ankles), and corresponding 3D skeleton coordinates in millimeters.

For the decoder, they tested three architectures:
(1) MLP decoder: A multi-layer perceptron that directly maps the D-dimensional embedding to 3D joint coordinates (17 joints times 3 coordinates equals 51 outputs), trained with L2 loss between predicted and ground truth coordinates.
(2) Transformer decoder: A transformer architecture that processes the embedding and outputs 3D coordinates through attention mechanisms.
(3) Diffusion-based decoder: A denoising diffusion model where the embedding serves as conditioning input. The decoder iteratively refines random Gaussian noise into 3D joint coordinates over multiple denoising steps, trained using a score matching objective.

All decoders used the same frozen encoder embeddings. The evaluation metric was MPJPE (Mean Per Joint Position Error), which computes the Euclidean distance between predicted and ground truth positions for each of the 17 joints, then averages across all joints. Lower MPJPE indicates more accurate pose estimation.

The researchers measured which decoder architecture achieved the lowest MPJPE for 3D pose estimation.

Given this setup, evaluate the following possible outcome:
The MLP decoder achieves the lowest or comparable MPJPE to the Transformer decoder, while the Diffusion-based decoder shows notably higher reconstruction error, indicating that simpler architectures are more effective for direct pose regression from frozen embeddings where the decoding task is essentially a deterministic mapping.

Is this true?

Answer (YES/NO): NO